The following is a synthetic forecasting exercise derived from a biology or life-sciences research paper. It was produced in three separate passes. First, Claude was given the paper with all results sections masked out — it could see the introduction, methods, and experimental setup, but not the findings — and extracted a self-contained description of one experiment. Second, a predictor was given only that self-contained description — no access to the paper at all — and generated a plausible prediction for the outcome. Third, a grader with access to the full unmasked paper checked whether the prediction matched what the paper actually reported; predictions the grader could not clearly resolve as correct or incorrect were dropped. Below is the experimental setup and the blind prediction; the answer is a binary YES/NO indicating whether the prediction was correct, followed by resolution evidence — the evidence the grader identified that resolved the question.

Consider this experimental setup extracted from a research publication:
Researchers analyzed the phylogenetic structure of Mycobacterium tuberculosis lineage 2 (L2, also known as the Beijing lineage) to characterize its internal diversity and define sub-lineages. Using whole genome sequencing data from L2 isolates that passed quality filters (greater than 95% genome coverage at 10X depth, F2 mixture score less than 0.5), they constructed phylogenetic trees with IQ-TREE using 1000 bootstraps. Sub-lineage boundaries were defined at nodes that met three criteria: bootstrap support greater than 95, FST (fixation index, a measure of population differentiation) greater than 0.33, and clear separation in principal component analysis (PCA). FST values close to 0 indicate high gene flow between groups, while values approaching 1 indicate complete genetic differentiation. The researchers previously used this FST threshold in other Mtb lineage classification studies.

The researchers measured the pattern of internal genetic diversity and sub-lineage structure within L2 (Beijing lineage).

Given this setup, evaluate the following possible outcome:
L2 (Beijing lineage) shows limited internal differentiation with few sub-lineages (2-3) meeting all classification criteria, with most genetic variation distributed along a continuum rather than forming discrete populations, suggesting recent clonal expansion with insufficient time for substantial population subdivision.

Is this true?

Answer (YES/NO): NO